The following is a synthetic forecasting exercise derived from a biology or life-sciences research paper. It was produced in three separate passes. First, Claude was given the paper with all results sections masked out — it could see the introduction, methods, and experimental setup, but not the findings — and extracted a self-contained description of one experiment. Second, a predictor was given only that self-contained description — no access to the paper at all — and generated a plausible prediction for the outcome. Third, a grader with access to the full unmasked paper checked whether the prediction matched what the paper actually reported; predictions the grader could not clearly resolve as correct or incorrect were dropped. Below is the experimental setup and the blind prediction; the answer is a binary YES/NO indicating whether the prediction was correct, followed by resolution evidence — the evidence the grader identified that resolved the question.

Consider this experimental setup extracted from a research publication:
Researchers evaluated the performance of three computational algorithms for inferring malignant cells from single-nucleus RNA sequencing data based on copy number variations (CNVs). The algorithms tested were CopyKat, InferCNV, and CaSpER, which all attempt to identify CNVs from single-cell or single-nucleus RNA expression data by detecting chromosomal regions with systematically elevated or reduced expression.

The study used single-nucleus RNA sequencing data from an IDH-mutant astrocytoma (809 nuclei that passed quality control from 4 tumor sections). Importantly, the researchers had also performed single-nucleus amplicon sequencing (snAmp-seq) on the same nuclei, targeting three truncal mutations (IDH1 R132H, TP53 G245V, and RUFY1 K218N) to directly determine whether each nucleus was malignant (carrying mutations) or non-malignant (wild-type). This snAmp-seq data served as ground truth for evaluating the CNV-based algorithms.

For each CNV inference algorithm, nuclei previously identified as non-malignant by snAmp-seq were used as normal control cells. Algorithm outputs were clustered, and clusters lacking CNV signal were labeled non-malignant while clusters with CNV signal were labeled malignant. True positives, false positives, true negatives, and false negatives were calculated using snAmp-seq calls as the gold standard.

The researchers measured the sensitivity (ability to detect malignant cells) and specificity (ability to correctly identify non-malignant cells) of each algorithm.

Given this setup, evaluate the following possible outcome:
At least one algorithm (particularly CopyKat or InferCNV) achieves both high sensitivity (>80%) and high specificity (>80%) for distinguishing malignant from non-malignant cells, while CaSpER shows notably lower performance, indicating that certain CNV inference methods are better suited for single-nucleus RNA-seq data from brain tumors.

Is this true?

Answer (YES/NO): NO